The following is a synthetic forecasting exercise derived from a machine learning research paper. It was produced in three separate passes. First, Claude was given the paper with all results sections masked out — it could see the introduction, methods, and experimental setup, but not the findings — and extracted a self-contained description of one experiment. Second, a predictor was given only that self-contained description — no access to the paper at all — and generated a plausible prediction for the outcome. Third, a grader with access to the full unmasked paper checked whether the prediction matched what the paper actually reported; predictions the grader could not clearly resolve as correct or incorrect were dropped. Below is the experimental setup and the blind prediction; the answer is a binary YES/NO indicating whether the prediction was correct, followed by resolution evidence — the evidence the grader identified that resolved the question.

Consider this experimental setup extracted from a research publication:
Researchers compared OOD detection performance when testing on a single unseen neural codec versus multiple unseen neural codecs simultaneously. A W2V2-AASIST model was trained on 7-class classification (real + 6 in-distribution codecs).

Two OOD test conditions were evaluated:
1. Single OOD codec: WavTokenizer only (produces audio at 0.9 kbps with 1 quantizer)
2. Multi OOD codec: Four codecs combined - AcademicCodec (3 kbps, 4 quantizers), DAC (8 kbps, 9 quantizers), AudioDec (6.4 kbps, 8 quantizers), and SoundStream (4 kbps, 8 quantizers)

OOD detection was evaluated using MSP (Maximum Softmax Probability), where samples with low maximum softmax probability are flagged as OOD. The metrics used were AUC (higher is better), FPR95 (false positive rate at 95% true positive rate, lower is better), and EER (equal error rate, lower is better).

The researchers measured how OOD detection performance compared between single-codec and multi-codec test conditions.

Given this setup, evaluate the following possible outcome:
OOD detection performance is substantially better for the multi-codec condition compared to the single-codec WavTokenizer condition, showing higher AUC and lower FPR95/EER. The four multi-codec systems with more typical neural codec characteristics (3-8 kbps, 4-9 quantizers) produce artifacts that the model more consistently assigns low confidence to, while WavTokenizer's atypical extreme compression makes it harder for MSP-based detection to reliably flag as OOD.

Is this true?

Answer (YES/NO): NO